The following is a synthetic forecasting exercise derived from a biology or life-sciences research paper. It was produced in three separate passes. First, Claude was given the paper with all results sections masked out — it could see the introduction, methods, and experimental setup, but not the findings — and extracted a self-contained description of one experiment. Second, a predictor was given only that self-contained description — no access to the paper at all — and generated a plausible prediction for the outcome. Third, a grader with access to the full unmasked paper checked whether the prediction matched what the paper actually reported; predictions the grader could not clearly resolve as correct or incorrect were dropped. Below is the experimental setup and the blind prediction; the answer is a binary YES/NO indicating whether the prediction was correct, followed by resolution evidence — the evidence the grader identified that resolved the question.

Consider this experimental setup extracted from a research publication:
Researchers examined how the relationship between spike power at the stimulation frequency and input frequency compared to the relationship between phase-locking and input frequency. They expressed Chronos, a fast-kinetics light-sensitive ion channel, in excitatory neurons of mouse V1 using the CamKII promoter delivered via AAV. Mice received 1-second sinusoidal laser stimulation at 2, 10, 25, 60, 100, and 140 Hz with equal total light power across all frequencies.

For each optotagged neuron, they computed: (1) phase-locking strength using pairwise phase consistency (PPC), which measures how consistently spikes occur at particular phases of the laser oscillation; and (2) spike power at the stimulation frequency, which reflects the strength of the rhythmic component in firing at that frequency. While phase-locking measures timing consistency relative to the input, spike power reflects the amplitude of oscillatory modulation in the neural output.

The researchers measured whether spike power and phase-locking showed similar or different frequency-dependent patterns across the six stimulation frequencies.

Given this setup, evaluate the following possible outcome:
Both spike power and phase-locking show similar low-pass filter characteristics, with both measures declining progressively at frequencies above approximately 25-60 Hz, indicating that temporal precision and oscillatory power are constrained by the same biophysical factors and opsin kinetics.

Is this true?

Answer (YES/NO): NO